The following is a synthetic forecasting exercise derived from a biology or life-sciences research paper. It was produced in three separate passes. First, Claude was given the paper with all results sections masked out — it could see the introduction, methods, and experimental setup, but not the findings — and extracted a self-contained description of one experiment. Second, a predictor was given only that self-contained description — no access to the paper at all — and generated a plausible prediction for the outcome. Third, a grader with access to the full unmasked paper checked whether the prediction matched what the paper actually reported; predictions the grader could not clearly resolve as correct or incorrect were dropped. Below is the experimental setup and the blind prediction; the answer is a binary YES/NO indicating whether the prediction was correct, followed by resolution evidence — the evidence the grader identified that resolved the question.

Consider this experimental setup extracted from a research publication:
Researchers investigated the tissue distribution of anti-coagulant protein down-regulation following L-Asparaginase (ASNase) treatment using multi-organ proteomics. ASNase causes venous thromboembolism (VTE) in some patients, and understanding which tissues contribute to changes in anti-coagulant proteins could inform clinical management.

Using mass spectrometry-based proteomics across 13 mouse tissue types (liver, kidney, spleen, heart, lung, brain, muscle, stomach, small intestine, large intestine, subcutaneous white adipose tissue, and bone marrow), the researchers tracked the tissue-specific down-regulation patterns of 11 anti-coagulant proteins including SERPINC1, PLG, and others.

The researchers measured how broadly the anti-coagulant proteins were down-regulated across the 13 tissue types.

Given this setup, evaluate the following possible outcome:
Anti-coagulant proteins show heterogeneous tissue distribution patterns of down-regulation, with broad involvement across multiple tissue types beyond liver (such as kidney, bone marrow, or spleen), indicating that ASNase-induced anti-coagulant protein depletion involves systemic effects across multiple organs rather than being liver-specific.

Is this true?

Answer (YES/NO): YES